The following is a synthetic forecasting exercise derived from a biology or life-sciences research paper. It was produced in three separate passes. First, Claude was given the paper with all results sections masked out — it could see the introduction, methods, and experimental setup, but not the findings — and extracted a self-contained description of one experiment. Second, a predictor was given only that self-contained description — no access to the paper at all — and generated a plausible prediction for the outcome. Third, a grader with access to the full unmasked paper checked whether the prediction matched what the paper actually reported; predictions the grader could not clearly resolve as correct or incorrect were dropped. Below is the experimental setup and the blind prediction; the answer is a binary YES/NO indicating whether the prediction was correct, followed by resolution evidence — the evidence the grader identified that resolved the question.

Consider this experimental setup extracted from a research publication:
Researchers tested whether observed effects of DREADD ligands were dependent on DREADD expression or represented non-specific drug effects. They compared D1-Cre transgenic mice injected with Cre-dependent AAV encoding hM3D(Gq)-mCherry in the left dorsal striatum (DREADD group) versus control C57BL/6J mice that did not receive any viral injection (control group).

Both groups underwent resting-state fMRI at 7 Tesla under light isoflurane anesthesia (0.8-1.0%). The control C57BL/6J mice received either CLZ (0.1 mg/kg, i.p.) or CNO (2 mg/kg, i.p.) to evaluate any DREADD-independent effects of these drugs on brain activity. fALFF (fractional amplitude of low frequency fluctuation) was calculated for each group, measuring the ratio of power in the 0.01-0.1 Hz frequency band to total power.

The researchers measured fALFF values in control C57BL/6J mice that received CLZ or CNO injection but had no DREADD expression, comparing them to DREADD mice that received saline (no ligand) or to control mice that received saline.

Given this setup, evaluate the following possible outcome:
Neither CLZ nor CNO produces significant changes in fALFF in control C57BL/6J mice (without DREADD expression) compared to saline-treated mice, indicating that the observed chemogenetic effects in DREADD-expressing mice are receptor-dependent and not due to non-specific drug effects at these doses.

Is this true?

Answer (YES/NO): YES